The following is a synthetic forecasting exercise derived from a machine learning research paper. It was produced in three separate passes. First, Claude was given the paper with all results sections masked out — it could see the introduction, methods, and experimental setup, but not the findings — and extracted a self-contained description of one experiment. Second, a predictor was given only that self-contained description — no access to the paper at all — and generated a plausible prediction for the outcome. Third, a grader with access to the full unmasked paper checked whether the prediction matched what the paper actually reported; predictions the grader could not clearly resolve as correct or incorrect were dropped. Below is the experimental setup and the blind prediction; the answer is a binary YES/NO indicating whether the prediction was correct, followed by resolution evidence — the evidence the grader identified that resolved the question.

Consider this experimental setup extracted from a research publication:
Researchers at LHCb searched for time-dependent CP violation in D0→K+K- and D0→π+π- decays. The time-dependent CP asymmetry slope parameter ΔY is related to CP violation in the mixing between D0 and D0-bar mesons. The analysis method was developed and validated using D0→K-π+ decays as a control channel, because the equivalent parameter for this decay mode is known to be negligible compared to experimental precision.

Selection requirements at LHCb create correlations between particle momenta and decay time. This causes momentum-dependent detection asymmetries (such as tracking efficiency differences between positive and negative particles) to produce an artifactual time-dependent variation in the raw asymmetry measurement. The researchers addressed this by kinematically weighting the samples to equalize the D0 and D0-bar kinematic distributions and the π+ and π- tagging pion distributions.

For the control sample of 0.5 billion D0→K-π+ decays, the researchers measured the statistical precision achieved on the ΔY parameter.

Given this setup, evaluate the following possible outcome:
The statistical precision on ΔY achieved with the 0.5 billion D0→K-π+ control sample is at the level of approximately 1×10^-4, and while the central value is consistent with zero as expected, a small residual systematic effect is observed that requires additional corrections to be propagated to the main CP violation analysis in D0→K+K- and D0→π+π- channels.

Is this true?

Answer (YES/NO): NO